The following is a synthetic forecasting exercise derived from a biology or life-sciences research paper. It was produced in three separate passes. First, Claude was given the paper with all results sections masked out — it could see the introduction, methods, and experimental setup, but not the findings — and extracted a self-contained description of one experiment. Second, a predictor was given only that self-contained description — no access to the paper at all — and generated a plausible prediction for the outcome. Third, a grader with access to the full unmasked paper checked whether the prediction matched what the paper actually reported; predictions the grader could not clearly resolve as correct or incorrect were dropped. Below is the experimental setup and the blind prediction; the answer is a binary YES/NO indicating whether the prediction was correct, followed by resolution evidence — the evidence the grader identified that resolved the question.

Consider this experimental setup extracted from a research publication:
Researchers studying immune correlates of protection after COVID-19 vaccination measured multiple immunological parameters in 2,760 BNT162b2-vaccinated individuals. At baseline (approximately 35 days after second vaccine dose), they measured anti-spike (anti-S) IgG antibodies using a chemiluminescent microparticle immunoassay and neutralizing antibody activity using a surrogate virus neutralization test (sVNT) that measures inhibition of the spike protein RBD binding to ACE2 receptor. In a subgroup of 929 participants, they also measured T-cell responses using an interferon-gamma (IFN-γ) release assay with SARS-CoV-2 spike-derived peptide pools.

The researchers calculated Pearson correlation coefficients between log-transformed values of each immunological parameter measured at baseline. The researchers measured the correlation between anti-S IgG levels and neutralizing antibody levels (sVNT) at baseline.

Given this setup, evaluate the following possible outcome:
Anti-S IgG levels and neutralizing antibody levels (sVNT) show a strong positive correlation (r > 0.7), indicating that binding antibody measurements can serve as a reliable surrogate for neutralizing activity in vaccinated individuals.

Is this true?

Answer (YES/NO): YES